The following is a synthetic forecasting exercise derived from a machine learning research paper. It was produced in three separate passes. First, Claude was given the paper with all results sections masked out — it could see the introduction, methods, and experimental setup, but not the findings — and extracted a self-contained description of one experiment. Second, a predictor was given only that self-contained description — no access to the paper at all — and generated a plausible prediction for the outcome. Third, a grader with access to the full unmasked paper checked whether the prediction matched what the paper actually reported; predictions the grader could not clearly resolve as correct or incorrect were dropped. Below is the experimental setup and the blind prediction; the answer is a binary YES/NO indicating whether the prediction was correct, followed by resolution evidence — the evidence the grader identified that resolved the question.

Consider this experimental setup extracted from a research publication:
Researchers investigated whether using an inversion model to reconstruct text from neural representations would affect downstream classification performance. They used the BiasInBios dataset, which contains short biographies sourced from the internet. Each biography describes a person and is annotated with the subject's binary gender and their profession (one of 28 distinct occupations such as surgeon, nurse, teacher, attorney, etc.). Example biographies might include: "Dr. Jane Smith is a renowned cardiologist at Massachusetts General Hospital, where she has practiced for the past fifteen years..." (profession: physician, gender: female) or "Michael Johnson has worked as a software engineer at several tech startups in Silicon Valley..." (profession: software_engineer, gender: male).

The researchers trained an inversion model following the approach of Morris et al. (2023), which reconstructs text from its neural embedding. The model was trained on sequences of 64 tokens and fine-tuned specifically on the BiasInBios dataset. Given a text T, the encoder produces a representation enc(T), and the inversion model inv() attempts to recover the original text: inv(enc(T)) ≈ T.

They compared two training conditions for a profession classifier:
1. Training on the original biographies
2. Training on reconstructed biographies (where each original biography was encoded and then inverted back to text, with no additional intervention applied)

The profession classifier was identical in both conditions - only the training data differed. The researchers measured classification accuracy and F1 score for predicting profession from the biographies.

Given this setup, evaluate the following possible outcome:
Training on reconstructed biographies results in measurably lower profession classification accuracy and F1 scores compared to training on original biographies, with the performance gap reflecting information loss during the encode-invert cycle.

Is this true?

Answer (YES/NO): YES